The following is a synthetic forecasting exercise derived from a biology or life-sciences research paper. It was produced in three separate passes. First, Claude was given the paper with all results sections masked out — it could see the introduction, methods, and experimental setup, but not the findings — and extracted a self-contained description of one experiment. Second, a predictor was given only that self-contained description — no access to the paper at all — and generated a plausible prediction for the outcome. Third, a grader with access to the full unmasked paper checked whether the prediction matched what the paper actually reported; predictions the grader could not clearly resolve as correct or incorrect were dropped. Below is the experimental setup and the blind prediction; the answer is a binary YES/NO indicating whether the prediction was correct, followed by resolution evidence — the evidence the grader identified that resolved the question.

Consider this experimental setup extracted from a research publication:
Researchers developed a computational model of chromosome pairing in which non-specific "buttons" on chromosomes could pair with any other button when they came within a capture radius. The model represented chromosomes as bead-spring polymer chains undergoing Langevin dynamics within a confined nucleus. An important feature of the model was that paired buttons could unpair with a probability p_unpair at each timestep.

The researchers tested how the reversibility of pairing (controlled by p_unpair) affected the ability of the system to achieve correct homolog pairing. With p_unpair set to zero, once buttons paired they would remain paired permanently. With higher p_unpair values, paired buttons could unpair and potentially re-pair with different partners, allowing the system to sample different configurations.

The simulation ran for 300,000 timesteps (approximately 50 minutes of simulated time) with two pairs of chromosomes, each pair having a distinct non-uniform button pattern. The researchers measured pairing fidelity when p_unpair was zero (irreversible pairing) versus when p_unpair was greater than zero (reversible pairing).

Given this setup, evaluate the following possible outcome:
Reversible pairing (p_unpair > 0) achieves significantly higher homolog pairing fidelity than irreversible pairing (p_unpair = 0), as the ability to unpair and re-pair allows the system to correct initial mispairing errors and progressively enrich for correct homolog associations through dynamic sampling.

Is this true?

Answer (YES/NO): YES